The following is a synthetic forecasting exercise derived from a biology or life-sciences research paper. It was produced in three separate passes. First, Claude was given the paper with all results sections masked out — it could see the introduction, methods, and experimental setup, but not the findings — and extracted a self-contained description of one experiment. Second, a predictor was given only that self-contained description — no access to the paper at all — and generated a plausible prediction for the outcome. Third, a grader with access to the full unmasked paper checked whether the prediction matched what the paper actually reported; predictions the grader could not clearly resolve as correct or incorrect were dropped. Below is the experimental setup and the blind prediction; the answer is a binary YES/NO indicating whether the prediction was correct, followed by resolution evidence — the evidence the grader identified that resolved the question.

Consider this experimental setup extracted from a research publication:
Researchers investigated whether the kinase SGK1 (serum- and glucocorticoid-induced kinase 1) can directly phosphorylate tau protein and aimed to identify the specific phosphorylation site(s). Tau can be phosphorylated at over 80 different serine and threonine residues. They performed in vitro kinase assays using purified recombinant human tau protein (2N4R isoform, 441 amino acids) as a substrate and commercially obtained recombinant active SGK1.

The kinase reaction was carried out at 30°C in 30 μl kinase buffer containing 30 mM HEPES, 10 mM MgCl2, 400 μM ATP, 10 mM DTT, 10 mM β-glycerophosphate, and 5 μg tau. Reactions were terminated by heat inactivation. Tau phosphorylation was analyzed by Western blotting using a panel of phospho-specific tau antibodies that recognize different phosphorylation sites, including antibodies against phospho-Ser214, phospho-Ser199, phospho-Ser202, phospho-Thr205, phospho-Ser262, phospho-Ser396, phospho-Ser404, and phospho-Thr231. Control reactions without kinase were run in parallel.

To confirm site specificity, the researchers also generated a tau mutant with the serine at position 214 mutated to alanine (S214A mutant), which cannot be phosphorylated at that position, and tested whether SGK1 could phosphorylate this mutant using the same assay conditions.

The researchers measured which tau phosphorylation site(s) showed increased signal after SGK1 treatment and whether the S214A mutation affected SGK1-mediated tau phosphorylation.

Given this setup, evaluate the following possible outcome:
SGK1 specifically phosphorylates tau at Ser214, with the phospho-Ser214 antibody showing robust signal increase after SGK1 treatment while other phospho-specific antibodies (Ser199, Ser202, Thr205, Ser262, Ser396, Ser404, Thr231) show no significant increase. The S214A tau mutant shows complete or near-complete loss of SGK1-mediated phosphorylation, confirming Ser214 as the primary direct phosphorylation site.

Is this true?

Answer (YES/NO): NO